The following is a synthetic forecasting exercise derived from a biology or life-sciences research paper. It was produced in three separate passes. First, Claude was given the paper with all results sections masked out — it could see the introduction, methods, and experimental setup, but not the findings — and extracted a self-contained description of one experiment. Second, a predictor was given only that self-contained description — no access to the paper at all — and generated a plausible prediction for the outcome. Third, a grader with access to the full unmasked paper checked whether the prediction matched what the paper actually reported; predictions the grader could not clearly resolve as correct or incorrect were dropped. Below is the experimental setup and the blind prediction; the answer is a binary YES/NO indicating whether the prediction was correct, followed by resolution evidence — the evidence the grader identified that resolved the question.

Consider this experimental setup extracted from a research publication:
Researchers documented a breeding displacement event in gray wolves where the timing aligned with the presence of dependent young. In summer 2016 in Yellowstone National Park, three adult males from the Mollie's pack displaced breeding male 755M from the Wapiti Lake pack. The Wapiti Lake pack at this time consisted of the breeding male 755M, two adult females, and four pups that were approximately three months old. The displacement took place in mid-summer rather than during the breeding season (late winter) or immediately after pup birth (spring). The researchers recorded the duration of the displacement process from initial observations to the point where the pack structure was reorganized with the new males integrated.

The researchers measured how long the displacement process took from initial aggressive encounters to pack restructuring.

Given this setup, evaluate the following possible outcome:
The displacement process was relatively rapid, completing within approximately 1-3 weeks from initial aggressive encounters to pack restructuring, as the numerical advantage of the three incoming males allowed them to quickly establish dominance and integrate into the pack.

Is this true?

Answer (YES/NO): NO